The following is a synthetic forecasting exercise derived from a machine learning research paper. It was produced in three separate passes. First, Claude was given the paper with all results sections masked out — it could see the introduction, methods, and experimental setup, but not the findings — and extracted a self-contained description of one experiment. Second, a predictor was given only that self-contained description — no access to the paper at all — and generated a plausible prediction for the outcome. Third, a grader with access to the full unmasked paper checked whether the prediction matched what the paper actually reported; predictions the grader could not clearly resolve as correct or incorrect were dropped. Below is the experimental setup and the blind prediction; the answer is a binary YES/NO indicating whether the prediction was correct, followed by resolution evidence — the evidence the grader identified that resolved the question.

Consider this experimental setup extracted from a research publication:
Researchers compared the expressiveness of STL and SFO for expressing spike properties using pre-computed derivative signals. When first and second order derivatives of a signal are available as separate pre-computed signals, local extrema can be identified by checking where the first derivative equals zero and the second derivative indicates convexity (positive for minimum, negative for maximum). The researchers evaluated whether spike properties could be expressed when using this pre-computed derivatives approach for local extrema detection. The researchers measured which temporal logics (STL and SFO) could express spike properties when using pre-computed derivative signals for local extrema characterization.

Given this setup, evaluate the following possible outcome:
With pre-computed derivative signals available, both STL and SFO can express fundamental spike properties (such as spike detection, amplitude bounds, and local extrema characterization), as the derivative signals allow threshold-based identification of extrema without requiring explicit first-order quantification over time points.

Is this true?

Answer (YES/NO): NO